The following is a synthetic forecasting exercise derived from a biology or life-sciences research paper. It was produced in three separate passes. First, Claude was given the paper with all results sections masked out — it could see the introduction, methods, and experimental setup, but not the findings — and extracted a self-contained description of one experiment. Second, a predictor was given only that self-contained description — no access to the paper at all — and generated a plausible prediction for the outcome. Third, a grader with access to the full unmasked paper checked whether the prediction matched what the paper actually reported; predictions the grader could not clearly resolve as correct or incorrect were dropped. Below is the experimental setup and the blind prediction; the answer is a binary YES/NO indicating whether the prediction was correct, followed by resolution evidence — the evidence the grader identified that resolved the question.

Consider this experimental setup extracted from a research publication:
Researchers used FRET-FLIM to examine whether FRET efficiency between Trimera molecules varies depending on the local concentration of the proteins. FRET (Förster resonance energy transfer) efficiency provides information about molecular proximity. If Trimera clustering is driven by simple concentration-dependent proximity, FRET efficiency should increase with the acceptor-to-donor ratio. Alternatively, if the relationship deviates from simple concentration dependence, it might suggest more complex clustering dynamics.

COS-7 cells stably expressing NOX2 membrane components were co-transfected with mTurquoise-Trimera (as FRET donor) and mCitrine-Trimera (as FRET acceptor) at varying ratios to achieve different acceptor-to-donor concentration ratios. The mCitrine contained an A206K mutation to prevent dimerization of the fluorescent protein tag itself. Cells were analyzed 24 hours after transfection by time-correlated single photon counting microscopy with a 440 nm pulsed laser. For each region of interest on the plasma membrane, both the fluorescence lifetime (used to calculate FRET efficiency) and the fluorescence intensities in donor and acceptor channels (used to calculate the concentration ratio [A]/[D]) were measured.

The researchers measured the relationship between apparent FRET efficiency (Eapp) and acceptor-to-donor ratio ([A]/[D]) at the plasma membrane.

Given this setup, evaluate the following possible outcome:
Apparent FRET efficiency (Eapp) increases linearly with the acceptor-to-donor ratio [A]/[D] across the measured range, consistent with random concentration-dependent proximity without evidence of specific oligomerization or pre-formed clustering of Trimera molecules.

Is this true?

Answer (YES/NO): NO